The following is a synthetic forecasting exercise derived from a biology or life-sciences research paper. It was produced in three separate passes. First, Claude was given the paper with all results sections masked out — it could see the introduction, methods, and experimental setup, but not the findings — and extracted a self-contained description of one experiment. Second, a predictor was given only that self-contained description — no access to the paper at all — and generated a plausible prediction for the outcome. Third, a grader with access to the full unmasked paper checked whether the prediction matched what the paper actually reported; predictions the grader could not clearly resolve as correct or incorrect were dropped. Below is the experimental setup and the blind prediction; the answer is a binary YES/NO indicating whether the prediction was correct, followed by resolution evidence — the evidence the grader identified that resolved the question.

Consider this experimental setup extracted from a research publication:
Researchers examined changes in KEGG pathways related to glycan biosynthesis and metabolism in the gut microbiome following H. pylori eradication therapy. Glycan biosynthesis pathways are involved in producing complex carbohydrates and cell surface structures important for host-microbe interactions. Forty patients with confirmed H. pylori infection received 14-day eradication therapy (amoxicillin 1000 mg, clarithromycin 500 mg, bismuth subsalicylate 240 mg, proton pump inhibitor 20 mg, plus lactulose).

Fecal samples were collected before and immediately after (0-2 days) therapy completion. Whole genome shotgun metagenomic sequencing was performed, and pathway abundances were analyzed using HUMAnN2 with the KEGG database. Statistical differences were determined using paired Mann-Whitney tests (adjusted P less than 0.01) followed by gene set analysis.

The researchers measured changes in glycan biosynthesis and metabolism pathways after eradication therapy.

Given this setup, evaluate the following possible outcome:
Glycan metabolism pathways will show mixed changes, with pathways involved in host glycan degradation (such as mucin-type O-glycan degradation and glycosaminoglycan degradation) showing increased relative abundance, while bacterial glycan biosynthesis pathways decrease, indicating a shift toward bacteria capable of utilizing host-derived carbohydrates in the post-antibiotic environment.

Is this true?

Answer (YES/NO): NO